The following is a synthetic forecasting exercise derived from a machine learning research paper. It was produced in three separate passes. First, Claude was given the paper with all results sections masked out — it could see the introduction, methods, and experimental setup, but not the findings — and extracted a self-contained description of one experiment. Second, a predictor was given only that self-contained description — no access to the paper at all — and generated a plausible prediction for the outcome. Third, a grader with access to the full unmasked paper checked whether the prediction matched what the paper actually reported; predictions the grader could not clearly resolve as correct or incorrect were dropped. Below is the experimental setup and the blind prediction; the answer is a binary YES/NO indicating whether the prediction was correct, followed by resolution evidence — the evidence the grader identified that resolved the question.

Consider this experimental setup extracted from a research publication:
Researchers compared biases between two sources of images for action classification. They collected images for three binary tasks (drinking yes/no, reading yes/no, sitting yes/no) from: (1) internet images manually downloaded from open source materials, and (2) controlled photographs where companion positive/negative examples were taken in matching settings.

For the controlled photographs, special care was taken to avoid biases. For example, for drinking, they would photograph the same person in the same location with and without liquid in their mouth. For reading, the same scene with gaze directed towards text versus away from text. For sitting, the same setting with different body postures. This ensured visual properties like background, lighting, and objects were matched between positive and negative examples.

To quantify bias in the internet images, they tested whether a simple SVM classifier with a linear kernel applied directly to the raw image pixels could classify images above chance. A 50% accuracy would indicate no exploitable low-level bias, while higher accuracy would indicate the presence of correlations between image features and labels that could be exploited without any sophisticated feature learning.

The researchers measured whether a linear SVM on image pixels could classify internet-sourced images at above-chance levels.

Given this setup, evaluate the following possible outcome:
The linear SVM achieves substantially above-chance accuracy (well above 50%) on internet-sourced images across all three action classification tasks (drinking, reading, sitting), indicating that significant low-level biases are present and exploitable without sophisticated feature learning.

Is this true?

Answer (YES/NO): YES